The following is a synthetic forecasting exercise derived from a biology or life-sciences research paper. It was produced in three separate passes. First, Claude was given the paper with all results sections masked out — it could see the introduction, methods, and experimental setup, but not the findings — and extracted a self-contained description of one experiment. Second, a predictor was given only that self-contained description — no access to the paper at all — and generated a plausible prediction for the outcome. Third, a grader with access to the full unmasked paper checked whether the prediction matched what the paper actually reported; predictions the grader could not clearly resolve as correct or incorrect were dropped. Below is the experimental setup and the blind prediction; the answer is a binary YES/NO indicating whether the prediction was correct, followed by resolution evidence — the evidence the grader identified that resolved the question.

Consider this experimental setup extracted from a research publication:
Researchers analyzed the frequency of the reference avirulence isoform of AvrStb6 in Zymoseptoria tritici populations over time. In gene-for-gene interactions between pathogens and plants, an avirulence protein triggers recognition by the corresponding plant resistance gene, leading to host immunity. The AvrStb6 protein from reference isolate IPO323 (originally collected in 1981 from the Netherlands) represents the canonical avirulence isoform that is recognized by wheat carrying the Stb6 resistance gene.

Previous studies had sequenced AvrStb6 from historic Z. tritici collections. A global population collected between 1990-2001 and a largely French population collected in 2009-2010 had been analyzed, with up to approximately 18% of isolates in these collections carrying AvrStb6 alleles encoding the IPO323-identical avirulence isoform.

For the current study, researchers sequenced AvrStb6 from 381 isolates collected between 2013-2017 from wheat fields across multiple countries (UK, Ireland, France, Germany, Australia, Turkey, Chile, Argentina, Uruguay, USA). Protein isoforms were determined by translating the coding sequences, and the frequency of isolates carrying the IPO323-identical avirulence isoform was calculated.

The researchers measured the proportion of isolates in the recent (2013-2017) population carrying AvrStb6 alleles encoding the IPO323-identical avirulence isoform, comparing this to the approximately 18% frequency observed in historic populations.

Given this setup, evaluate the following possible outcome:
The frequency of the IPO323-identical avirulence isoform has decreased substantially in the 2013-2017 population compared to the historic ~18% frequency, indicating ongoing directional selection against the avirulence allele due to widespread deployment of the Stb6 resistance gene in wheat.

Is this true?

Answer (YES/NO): YES